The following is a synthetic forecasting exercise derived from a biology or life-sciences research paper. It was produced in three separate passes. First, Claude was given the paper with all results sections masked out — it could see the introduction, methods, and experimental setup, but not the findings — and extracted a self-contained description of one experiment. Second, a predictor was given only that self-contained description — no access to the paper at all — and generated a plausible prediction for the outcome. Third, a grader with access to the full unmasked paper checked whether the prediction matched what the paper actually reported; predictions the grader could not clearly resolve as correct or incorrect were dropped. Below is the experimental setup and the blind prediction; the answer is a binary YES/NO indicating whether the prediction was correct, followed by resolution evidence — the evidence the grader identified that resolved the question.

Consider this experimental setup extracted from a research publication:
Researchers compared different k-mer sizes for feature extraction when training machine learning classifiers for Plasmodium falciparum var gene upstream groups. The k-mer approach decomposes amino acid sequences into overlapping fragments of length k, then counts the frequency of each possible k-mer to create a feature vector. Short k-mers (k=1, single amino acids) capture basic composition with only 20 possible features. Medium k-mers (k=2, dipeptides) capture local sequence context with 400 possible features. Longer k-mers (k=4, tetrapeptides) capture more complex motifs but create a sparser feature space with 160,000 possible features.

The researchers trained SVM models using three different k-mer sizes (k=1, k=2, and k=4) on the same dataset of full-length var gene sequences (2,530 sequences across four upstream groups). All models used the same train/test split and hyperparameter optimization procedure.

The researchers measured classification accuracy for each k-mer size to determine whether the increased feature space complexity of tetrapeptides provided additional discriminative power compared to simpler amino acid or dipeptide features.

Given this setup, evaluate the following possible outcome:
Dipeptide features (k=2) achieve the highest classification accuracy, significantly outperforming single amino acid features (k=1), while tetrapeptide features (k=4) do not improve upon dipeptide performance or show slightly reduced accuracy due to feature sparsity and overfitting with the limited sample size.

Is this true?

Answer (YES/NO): NO